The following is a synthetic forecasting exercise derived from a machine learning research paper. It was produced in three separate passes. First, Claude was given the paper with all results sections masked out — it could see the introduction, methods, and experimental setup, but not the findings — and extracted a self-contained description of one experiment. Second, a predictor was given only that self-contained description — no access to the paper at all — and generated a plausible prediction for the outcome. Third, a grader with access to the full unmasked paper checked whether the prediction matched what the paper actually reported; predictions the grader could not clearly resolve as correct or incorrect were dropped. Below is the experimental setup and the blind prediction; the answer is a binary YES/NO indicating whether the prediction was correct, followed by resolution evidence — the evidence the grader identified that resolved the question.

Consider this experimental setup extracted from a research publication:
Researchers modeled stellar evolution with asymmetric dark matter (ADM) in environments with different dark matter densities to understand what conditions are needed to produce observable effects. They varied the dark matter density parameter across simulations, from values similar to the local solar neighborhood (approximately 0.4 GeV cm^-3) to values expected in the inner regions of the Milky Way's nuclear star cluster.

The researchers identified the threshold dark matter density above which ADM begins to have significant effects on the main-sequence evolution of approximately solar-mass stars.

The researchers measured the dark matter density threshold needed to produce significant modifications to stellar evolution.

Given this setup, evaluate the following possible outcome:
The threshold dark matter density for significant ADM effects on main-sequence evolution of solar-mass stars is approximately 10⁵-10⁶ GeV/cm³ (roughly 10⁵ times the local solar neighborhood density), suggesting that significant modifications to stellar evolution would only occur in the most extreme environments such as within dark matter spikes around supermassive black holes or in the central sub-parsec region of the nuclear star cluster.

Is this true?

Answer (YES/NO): NO